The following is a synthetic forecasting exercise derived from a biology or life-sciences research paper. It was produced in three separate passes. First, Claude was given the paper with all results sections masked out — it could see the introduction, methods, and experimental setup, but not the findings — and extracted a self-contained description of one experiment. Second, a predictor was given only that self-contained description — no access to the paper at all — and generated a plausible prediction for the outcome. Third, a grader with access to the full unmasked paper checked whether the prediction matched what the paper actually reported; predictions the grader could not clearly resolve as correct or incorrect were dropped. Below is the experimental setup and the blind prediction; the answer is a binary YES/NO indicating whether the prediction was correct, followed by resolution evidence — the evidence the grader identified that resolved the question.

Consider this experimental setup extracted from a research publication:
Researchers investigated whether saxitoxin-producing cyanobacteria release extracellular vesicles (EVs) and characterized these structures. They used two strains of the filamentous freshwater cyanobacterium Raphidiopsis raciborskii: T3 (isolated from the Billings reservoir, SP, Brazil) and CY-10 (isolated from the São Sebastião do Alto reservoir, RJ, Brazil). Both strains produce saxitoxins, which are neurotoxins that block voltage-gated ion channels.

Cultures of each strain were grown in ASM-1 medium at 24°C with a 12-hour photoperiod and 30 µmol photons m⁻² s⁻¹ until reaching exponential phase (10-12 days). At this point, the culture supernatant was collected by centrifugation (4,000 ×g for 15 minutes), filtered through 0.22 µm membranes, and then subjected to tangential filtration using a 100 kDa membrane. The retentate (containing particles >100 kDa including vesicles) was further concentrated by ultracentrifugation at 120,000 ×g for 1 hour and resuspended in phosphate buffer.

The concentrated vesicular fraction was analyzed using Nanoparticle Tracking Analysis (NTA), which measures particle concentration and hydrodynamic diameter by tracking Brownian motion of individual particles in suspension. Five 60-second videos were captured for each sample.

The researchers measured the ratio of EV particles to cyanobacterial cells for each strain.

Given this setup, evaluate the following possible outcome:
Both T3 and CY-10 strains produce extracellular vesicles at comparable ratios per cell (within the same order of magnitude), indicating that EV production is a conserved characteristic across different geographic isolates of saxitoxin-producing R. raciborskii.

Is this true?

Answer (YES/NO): NO